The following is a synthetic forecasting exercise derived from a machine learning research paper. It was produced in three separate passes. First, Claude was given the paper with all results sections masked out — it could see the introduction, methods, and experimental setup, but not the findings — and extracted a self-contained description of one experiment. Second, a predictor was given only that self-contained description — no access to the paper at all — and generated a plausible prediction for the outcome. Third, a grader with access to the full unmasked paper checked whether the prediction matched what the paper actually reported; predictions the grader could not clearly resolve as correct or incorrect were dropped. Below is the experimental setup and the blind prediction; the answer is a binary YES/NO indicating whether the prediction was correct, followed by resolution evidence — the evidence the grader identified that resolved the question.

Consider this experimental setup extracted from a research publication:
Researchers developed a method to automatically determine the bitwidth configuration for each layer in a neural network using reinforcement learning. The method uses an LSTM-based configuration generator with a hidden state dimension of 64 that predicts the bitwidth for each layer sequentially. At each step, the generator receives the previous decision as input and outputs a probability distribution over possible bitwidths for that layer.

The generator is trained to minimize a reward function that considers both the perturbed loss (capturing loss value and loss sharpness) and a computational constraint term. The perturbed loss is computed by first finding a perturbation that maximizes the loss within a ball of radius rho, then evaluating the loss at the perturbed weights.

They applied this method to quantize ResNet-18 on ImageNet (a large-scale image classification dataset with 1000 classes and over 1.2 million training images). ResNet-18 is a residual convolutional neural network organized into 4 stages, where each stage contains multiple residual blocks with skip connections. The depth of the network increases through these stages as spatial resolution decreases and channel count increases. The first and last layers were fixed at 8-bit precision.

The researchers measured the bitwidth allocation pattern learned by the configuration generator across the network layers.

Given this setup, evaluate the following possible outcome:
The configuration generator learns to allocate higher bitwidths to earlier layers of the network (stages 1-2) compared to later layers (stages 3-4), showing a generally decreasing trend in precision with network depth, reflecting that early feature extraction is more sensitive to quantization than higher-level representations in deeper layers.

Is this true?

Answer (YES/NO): YES